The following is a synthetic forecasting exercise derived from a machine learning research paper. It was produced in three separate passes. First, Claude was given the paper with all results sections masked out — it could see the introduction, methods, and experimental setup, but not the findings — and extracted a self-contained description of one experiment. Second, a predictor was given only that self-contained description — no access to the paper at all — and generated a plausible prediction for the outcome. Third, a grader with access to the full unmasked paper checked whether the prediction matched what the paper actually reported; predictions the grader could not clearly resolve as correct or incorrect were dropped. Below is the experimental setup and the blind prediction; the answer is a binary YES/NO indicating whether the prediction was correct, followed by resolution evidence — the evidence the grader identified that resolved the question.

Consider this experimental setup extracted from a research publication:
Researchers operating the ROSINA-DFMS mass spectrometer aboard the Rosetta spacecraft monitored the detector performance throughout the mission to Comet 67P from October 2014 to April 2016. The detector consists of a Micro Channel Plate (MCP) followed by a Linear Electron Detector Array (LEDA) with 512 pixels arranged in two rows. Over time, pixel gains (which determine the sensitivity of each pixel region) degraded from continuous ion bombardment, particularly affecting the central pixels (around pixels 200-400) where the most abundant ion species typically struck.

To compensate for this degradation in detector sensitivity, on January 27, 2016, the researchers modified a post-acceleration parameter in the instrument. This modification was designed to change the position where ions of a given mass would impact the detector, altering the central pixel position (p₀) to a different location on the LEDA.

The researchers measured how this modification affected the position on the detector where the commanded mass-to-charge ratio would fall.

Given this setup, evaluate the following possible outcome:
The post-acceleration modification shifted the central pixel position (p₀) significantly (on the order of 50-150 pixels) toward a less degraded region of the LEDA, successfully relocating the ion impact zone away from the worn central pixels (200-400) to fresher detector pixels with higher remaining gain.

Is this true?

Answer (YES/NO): YES